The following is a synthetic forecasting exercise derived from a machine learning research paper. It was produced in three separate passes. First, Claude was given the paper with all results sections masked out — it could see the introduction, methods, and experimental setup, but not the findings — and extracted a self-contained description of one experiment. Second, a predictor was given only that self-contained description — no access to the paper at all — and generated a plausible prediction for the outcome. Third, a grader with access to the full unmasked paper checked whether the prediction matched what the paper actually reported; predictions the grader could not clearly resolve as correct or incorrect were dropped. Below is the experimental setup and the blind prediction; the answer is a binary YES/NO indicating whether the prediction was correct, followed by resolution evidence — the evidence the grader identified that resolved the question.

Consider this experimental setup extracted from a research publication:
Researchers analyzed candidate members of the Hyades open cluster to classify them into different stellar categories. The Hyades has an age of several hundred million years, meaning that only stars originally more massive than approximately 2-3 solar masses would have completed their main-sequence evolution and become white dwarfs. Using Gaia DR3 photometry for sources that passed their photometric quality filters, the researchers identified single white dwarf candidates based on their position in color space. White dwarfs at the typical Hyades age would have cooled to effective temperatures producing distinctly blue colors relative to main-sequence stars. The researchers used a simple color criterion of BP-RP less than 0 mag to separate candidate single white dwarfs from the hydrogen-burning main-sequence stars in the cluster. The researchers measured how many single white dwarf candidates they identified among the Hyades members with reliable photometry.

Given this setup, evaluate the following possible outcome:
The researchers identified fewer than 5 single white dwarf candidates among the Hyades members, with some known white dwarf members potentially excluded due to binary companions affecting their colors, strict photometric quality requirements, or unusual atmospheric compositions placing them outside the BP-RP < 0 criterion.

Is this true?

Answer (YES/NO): NO